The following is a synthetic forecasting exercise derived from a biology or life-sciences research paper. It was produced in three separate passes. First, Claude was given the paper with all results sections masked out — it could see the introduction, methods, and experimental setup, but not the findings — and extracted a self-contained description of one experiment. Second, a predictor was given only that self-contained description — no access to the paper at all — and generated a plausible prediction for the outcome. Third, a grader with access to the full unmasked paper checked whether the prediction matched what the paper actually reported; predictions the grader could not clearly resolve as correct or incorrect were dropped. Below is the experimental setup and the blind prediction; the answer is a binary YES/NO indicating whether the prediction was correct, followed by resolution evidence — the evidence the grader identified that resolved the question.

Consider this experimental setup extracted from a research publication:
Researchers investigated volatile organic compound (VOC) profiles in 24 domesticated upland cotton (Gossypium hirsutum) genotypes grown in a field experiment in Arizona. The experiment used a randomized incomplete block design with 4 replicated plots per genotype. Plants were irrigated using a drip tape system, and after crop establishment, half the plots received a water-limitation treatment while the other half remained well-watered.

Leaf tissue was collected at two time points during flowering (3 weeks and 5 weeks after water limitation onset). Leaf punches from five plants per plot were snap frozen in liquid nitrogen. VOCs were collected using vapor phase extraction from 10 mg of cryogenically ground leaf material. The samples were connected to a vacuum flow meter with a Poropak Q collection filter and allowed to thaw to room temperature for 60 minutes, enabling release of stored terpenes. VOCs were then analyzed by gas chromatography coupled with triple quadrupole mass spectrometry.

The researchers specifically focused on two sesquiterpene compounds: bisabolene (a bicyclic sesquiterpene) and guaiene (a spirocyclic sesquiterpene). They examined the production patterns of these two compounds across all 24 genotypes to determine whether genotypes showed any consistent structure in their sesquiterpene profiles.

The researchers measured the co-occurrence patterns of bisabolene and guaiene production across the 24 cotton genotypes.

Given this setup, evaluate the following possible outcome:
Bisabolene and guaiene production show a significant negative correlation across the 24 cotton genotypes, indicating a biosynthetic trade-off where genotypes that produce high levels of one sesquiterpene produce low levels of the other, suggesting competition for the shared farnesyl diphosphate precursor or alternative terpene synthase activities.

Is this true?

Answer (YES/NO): NO